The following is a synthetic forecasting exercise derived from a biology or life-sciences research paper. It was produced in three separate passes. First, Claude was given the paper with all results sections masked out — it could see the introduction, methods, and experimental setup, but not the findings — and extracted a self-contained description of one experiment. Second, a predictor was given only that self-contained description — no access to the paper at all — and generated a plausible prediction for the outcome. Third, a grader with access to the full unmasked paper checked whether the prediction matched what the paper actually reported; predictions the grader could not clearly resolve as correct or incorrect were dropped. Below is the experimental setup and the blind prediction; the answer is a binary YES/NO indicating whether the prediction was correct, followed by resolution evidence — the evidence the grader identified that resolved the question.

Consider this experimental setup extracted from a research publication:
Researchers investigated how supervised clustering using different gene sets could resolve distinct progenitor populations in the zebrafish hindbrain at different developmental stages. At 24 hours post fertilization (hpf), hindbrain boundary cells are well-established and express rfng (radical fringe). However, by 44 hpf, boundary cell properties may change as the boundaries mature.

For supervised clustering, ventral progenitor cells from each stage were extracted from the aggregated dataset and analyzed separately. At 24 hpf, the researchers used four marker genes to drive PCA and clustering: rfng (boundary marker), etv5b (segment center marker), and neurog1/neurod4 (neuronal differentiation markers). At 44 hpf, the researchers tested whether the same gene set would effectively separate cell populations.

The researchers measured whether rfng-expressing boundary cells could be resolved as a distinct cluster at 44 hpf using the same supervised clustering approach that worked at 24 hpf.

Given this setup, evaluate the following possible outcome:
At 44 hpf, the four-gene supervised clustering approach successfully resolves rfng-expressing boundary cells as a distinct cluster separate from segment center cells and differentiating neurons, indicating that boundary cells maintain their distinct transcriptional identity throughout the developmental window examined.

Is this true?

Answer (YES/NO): NO